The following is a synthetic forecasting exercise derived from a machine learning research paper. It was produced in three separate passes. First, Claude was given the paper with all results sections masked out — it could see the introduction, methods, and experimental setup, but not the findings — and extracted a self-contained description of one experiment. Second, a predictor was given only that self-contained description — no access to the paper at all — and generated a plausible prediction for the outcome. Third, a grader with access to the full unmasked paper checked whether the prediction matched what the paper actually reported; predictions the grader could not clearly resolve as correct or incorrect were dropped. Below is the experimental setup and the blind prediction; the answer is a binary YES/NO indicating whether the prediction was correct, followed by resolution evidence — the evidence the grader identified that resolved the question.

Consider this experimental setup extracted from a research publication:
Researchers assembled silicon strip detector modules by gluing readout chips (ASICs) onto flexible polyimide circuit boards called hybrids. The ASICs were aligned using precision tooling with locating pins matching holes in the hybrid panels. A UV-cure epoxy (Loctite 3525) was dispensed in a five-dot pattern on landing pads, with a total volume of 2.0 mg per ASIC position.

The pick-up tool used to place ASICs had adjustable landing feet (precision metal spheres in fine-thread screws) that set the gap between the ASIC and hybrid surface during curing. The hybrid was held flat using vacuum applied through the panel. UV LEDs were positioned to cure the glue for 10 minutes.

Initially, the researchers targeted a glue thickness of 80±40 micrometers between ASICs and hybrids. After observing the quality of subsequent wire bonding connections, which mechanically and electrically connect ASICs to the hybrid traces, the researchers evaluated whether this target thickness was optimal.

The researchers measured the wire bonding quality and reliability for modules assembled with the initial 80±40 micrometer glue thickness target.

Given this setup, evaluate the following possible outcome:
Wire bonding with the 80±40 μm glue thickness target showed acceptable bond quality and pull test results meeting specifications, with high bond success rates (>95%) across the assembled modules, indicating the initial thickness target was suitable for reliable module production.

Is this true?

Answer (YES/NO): NO